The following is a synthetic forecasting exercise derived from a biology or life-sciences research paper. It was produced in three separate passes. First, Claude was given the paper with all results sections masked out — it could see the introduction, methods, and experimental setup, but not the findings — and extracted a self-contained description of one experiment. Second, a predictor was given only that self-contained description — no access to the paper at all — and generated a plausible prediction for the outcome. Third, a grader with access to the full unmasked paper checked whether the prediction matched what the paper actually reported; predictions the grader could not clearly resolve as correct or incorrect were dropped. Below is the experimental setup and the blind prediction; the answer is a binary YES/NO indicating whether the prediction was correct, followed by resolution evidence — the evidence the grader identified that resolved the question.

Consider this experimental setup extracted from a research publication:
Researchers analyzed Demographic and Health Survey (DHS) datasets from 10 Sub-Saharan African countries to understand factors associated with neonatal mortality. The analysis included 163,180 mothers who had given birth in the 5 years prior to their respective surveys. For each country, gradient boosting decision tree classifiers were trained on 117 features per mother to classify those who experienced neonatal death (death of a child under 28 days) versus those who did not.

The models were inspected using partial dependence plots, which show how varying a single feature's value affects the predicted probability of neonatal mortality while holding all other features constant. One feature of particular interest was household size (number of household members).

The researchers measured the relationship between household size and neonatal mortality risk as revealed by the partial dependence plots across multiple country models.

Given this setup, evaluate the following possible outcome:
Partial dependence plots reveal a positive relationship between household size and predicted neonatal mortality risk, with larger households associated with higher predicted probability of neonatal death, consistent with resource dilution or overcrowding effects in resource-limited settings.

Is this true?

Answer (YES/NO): NO